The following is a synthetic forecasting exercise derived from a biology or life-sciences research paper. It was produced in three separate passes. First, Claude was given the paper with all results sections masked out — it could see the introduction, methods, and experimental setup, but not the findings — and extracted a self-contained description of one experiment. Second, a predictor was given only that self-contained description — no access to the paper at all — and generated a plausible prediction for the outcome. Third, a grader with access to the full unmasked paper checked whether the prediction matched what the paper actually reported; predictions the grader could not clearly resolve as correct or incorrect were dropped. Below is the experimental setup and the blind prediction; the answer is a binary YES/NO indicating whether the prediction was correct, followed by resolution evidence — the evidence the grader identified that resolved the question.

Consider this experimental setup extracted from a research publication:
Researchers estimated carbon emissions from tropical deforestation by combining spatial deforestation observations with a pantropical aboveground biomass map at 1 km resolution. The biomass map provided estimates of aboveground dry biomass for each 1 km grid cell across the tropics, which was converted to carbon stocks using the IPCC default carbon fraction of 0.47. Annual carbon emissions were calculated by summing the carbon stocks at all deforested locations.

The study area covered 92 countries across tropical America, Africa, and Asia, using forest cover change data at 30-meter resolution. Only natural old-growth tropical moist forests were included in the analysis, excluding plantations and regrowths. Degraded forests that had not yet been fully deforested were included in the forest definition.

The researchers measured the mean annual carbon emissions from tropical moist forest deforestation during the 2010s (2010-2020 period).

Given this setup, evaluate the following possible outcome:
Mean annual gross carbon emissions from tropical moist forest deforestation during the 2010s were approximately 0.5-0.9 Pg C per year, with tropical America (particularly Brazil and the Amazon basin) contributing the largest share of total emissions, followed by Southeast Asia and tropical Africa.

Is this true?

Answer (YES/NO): NO